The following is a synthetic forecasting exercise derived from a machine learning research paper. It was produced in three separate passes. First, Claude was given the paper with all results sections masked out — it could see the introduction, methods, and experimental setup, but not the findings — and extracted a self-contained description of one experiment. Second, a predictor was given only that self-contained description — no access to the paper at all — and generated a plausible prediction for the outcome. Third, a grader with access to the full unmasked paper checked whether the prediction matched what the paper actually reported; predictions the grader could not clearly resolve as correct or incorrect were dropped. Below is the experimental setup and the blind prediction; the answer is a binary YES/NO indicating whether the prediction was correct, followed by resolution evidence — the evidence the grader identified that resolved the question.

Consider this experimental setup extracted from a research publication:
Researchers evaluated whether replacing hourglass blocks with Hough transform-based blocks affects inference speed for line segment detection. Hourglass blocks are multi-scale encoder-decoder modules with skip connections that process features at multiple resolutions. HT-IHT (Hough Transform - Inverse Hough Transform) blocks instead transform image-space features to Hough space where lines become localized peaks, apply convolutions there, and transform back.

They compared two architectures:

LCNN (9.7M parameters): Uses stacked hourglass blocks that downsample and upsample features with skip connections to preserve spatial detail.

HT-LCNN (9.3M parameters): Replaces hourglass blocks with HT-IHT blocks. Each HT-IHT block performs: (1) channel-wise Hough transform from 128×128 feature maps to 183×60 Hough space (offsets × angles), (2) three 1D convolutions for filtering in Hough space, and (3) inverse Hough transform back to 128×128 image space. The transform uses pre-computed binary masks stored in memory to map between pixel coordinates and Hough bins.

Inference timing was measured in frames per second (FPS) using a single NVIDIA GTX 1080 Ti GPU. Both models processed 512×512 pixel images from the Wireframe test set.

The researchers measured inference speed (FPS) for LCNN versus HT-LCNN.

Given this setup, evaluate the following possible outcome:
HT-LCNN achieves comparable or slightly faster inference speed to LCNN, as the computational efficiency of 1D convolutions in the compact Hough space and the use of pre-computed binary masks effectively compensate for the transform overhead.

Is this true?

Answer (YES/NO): NO